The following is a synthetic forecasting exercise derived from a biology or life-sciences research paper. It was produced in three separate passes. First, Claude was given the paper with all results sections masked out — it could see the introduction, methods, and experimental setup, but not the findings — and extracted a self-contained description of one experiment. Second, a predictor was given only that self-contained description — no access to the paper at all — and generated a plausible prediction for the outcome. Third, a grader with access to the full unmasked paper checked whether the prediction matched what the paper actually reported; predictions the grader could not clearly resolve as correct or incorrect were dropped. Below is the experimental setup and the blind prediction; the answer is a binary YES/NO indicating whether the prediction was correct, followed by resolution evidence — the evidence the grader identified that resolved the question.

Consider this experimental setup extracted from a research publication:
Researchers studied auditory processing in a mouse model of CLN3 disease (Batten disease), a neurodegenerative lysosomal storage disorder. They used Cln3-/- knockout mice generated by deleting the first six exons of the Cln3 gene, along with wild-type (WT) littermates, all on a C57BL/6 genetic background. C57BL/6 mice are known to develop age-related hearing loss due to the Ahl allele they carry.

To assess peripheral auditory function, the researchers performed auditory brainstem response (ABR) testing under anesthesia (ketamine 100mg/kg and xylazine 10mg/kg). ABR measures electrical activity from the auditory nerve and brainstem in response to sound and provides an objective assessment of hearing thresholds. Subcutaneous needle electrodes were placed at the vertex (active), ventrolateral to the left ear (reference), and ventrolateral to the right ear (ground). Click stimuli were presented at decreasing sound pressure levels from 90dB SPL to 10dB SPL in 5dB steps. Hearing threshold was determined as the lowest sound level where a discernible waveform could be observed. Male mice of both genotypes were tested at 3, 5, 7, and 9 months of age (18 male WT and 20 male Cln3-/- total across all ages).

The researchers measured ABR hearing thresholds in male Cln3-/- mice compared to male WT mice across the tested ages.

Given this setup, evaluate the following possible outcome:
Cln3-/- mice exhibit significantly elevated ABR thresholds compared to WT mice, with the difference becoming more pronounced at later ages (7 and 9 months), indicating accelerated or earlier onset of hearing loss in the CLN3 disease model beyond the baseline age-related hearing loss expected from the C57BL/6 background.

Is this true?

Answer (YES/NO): NO